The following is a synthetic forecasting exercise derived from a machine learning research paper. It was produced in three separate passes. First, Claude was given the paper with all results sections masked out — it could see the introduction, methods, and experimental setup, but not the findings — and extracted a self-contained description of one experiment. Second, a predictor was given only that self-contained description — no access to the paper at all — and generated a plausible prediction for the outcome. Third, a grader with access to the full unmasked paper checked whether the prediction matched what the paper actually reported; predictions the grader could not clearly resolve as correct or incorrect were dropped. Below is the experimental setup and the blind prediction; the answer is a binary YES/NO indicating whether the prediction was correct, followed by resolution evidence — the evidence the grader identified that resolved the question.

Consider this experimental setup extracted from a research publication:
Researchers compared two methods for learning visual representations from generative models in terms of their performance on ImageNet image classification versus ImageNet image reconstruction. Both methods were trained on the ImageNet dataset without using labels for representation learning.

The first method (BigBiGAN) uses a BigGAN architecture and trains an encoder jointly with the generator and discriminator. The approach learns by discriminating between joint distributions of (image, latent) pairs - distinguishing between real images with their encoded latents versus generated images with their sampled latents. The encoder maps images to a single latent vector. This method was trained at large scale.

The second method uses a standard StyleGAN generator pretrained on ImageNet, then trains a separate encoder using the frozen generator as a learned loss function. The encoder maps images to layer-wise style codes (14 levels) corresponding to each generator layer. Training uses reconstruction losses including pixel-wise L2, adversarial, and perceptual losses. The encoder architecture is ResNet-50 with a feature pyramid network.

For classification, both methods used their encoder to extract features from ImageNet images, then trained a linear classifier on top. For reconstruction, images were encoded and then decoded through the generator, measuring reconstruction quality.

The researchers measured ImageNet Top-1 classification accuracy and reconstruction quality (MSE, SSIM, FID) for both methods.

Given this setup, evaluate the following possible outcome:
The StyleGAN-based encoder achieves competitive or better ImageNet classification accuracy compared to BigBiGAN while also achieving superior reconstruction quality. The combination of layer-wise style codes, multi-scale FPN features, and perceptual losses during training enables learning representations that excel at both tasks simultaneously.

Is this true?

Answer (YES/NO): NO